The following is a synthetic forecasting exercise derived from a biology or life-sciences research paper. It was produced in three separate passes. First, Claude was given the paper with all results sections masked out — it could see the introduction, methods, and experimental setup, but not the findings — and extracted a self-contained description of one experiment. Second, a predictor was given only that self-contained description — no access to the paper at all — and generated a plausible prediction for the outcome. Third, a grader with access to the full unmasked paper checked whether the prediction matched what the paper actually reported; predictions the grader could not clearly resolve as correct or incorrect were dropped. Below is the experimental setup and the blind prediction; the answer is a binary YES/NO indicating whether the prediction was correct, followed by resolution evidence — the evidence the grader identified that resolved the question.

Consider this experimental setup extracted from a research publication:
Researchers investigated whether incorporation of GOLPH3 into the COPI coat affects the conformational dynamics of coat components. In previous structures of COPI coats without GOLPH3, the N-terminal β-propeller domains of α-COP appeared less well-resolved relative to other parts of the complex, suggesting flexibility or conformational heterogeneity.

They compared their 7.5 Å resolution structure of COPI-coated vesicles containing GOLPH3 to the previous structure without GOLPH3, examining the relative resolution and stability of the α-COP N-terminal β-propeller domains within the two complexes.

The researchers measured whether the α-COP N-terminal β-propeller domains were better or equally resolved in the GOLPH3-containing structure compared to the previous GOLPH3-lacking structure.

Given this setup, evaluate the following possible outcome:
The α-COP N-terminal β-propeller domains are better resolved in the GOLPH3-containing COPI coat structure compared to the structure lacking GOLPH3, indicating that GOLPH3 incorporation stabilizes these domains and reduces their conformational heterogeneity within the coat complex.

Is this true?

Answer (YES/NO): YES